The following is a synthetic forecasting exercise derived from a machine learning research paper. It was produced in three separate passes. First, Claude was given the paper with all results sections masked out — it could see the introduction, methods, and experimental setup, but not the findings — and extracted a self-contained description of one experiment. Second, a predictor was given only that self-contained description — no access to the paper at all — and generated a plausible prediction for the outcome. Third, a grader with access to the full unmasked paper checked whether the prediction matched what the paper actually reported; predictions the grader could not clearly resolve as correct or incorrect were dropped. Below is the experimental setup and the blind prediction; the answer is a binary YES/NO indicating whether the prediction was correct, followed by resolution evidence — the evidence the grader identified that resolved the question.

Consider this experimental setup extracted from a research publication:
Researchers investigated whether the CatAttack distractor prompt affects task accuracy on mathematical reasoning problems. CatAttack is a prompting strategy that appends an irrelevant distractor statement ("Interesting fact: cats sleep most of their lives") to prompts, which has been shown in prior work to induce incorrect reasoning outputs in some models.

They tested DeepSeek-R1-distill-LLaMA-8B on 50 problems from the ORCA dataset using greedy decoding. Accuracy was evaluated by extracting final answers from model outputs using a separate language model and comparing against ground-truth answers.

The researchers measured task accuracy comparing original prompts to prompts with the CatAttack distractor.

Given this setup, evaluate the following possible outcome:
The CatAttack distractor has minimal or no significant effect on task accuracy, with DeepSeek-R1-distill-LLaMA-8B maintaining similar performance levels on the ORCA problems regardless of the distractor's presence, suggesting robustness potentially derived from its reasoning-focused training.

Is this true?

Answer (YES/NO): YES